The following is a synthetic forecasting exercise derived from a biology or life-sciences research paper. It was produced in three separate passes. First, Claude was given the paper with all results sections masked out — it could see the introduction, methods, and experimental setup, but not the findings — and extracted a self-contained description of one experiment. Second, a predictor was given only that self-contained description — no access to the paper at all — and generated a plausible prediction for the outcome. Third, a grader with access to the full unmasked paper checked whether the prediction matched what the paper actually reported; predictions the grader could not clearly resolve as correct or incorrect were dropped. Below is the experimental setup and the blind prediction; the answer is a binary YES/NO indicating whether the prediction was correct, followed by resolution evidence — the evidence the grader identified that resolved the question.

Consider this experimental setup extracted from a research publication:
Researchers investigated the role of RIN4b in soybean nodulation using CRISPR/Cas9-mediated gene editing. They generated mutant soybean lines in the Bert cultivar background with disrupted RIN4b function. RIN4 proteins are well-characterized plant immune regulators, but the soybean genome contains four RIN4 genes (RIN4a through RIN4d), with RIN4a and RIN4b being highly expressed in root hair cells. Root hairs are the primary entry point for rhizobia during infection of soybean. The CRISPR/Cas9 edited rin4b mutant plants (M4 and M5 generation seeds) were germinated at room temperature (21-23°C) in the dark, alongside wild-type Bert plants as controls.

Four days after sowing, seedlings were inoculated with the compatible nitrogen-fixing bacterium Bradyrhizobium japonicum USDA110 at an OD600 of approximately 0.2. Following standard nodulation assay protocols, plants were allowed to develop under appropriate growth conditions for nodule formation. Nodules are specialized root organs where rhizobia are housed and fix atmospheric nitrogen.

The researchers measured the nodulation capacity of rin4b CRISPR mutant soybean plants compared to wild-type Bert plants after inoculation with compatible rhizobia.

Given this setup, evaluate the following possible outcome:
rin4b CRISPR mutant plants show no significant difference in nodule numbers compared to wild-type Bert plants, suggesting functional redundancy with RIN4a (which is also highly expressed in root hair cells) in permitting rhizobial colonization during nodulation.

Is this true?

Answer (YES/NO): NO